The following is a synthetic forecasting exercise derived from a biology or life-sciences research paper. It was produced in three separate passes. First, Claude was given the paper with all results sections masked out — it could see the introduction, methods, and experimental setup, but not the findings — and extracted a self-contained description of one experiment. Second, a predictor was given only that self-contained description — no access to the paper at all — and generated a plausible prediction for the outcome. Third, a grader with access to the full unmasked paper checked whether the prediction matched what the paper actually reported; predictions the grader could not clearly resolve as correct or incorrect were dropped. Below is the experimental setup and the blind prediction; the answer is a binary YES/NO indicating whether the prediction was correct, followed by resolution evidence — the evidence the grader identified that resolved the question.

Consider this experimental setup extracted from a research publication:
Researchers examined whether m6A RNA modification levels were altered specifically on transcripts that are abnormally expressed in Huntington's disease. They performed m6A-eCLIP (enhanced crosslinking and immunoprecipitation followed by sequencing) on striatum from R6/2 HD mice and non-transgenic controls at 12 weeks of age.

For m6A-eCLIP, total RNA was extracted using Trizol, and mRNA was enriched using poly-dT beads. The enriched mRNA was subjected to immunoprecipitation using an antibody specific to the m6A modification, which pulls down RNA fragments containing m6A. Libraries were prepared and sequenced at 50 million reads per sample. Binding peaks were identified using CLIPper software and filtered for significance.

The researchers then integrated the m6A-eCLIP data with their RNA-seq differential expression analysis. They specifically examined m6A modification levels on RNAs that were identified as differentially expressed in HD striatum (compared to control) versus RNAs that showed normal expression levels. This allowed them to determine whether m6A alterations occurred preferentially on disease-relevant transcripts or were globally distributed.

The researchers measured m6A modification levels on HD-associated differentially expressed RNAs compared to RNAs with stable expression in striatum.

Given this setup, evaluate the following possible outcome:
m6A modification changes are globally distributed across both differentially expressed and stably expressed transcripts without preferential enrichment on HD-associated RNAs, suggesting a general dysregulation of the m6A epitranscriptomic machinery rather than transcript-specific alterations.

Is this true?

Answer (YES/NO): NO